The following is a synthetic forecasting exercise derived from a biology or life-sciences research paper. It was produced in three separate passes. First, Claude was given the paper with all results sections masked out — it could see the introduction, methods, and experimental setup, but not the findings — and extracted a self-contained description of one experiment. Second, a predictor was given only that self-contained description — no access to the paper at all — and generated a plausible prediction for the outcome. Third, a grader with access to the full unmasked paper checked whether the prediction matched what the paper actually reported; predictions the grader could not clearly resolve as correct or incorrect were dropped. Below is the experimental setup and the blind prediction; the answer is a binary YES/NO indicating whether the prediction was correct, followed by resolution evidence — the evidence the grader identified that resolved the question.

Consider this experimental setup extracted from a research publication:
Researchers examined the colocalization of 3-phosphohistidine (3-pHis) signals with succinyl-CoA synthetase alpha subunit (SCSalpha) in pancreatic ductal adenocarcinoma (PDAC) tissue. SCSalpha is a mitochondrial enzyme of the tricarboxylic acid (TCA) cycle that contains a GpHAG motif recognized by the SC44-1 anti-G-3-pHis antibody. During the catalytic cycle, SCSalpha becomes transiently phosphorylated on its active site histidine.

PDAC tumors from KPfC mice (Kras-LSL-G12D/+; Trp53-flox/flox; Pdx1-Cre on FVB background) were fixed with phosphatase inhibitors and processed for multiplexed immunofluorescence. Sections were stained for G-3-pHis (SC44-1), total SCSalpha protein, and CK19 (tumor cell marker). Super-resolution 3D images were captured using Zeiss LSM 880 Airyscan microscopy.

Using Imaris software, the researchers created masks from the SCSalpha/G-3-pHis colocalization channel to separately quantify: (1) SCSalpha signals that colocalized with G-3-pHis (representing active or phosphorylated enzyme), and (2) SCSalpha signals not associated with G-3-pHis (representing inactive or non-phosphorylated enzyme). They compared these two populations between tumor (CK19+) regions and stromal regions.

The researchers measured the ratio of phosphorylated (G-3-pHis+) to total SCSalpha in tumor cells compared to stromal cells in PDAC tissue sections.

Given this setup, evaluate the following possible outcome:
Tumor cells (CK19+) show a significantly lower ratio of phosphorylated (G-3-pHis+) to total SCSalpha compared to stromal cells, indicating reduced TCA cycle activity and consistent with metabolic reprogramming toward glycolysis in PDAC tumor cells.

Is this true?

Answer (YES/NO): NO